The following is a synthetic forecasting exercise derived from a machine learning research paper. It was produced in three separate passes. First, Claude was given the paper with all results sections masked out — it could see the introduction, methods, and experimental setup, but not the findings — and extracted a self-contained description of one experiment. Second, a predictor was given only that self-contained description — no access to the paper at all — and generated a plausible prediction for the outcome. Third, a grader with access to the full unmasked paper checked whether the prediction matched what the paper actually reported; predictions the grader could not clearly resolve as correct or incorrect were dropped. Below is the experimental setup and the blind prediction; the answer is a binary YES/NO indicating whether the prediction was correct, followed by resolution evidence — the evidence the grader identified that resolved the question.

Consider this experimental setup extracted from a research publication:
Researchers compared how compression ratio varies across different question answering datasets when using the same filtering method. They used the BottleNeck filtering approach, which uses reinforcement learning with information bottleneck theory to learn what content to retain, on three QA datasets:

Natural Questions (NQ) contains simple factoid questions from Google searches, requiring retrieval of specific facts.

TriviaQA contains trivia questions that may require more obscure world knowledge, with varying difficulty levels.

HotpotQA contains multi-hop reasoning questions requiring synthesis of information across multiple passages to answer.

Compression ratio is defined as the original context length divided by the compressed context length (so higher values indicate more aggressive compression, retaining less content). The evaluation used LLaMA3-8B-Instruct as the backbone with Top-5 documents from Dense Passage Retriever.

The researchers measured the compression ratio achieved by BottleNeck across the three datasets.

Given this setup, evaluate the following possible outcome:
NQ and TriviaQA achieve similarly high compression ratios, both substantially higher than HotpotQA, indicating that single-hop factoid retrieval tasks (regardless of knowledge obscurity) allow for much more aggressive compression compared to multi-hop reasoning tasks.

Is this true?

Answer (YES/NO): NO